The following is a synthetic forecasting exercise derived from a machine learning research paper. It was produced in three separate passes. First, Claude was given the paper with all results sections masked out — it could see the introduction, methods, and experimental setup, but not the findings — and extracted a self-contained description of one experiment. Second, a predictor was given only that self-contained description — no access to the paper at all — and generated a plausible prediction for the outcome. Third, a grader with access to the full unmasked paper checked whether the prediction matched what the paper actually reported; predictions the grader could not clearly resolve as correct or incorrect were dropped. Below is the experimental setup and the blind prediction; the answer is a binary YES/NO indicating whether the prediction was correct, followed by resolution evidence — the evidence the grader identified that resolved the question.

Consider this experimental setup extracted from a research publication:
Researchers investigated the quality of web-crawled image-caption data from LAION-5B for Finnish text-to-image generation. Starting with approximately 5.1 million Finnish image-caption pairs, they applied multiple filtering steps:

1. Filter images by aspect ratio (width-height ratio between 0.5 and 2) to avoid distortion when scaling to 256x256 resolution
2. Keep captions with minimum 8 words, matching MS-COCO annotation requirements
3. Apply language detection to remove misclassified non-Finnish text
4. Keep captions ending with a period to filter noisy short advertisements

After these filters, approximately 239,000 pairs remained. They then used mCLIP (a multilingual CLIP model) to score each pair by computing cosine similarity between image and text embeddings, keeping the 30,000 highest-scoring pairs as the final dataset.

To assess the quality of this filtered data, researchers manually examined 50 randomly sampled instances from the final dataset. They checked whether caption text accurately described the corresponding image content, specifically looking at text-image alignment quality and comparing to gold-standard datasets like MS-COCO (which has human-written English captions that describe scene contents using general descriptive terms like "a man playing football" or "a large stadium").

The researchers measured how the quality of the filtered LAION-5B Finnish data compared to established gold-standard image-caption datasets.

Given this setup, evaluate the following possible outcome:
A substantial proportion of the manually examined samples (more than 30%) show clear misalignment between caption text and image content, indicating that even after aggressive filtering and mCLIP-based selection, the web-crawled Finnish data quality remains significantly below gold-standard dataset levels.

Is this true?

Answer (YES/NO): NO